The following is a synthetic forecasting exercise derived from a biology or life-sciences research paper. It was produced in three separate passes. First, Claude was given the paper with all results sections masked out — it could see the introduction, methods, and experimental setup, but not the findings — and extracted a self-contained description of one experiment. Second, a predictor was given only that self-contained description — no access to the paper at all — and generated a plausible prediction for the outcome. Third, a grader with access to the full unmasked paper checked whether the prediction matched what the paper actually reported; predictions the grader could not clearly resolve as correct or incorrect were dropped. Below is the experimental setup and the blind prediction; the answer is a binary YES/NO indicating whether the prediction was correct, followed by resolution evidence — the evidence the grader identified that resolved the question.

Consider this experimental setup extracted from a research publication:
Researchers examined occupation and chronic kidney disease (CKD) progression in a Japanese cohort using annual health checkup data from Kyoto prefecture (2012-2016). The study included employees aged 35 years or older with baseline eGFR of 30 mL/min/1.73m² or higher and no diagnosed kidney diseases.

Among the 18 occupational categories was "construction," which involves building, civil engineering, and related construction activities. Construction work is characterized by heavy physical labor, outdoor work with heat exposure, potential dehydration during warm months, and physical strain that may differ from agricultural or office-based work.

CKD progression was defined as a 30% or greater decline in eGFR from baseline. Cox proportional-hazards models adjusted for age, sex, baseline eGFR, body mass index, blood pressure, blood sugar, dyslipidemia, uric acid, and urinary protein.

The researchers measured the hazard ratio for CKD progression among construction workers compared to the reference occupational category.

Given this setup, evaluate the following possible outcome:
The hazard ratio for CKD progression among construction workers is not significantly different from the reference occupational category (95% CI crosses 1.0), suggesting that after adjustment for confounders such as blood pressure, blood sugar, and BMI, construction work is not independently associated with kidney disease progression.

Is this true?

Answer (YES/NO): YES